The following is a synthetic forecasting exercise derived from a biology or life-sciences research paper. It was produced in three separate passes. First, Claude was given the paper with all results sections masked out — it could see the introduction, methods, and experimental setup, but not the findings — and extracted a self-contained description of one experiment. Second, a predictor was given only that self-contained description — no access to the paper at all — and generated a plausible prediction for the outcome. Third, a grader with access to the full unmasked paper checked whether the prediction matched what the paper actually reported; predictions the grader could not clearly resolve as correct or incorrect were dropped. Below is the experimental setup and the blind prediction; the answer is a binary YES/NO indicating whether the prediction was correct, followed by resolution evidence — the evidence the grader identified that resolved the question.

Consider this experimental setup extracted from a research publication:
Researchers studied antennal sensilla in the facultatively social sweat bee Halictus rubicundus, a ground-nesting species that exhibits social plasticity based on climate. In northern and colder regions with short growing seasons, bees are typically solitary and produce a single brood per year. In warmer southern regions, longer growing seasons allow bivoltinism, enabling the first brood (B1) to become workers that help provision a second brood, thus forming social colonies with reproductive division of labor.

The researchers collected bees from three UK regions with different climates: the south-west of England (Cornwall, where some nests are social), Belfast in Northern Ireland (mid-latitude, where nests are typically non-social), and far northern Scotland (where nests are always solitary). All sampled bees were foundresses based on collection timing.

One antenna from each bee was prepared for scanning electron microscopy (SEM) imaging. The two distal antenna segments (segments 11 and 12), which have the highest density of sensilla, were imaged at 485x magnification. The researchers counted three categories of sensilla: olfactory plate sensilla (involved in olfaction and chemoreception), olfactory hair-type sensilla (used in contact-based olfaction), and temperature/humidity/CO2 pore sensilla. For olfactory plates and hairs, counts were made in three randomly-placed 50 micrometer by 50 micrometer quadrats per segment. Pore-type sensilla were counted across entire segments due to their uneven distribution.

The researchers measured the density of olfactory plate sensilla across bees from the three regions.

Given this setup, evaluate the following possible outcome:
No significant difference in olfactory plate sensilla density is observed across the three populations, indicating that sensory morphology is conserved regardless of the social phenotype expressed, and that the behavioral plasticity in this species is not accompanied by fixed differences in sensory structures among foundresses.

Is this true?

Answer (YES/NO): YES